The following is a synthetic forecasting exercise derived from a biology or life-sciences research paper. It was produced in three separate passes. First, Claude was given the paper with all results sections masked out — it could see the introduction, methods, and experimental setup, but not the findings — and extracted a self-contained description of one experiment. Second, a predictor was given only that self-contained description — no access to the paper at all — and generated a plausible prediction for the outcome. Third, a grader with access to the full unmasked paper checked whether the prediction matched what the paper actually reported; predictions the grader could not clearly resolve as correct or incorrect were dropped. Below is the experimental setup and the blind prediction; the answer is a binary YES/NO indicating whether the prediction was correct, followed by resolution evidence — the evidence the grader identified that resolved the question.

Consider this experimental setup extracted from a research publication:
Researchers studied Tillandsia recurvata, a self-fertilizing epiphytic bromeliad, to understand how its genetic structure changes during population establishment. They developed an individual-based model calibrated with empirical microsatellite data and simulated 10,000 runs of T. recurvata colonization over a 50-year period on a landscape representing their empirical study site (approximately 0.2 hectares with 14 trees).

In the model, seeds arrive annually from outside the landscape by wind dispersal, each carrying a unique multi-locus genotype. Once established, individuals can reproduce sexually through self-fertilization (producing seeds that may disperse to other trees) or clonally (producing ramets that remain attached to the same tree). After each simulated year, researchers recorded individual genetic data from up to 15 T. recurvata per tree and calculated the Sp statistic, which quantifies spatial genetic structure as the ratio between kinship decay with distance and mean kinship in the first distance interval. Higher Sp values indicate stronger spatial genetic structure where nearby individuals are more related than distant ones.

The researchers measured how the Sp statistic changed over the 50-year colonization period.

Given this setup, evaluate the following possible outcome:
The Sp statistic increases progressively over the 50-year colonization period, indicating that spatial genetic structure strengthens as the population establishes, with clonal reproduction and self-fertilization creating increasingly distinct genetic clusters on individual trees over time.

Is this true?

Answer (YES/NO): NO